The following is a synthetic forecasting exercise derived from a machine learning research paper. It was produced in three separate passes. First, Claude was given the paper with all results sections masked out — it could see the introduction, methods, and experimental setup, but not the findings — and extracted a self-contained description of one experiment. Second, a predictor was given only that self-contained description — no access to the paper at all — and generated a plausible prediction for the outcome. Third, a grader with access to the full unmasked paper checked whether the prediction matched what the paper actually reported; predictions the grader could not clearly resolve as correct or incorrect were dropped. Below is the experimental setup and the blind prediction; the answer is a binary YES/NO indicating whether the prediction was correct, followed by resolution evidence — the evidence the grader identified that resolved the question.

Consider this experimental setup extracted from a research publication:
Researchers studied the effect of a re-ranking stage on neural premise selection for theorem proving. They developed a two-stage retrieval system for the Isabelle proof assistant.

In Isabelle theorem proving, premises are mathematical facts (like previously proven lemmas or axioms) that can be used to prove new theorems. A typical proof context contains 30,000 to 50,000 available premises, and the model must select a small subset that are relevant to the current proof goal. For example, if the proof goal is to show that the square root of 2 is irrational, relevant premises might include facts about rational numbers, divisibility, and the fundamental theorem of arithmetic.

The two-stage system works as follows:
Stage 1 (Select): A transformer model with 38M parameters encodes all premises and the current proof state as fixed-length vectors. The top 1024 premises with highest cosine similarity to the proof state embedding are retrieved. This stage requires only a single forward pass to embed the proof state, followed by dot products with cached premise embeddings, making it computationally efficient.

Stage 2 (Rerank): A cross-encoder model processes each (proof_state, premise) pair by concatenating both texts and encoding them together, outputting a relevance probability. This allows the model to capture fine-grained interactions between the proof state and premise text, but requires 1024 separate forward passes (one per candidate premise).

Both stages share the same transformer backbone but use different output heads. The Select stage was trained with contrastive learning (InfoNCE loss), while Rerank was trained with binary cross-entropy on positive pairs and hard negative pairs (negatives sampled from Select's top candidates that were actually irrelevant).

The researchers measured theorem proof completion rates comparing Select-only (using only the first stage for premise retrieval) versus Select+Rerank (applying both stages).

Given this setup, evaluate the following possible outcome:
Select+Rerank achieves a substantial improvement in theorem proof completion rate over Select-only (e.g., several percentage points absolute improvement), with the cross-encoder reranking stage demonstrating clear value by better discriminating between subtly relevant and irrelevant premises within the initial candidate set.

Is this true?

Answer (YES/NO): NO